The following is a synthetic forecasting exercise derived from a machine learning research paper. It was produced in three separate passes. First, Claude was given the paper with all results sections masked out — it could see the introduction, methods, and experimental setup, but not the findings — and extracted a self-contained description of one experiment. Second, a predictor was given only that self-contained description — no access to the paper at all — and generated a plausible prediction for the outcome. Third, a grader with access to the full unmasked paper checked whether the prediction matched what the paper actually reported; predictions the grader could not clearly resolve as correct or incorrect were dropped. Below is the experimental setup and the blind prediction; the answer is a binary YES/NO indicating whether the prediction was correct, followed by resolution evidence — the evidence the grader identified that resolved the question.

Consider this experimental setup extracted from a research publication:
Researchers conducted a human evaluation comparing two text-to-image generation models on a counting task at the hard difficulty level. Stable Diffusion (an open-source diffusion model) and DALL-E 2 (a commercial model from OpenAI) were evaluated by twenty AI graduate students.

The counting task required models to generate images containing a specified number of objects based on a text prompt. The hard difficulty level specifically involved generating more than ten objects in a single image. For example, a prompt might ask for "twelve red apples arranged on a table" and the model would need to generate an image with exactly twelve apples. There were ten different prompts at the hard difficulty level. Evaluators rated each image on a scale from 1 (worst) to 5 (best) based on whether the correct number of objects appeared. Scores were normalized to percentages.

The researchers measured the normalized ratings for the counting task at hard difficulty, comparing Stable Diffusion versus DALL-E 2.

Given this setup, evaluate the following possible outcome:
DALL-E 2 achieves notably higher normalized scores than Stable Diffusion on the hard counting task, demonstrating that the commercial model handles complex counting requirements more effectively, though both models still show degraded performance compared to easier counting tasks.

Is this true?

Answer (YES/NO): YES